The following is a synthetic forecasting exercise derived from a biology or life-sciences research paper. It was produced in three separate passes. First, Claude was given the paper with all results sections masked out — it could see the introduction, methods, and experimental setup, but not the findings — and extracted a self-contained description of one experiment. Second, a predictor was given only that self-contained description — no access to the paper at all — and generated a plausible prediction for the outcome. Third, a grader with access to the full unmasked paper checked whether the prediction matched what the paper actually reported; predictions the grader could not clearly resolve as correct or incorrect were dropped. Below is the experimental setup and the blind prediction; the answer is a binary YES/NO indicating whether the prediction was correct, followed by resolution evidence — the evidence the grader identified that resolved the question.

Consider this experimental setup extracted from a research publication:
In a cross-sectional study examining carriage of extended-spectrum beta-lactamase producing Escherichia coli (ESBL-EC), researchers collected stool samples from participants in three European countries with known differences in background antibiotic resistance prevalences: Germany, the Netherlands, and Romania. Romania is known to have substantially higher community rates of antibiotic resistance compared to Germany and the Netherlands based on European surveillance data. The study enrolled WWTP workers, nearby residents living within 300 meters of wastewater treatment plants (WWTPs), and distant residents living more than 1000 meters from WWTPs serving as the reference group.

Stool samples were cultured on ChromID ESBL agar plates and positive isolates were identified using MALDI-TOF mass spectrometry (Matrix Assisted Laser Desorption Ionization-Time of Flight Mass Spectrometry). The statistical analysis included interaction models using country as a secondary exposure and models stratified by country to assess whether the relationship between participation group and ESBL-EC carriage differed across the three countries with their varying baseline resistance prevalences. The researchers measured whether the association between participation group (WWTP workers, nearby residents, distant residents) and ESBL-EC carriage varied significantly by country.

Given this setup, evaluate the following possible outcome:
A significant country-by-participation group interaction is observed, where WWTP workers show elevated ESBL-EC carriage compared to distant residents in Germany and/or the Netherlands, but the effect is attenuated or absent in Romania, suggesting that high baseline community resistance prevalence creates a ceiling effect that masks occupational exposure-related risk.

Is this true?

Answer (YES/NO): NO